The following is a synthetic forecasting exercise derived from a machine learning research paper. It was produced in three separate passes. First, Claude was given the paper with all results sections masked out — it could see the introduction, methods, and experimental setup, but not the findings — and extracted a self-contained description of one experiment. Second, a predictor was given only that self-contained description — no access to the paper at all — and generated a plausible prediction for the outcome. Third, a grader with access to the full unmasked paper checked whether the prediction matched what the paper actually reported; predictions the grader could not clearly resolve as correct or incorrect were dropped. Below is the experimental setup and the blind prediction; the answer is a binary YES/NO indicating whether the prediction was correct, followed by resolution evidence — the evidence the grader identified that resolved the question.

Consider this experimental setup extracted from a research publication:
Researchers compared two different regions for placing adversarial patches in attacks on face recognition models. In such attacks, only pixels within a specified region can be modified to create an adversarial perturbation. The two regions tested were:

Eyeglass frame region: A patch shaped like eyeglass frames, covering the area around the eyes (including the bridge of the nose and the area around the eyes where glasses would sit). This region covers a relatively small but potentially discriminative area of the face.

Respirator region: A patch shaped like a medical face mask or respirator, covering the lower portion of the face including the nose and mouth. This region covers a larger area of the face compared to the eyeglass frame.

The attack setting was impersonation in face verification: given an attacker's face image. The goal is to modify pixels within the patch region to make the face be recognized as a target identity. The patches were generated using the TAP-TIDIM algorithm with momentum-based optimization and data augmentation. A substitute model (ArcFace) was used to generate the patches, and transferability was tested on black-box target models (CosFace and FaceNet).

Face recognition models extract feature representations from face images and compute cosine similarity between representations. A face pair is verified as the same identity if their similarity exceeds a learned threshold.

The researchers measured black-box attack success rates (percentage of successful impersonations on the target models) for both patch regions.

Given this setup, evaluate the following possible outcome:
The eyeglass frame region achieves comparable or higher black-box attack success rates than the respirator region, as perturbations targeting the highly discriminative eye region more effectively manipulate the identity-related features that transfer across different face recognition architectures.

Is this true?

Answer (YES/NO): YES